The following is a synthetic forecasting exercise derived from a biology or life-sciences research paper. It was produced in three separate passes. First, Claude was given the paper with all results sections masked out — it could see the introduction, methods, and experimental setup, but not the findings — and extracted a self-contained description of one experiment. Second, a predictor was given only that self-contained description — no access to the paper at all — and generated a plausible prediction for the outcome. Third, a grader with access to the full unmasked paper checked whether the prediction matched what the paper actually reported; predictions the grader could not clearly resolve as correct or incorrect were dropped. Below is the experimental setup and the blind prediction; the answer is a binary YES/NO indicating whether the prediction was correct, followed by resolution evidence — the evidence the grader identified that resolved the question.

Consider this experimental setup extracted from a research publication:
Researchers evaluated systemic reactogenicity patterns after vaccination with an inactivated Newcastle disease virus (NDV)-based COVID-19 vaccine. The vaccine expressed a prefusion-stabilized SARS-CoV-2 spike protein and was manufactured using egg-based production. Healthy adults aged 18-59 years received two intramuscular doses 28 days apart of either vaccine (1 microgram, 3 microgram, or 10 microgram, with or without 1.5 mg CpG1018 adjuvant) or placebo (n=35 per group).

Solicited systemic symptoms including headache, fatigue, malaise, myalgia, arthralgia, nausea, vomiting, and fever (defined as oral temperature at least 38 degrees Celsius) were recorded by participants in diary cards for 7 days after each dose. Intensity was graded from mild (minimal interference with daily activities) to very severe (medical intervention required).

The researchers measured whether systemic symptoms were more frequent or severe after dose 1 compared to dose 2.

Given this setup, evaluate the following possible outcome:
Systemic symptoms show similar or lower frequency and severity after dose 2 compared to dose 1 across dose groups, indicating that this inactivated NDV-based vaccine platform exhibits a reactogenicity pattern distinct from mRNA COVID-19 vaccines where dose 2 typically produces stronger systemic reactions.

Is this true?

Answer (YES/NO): YES